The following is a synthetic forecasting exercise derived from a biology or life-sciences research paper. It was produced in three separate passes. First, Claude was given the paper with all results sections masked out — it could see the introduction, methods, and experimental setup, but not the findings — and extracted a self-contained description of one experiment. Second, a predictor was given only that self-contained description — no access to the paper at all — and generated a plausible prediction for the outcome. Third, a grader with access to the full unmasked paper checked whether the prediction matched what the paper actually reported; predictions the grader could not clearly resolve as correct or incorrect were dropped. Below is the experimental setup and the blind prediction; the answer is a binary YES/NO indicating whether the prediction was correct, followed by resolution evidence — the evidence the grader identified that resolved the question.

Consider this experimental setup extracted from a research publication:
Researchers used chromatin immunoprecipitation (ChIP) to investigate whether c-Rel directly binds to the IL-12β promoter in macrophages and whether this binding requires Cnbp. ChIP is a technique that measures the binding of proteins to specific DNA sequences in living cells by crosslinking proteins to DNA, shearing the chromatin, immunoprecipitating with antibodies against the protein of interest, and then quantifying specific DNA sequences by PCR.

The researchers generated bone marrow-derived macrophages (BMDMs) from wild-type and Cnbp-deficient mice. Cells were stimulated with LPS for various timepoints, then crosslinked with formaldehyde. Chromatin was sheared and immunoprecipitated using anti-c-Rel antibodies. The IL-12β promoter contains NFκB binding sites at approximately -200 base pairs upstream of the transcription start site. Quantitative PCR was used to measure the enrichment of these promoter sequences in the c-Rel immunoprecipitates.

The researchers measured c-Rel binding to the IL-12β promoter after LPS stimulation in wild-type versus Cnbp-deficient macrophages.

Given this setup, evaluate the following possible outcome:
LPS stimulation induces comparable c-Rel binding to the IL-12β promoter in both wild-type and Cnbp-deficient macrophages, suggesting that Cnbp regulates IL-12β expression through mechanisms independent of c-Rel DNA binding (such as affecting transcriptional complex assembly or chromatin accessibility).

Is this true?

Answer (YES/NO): NO